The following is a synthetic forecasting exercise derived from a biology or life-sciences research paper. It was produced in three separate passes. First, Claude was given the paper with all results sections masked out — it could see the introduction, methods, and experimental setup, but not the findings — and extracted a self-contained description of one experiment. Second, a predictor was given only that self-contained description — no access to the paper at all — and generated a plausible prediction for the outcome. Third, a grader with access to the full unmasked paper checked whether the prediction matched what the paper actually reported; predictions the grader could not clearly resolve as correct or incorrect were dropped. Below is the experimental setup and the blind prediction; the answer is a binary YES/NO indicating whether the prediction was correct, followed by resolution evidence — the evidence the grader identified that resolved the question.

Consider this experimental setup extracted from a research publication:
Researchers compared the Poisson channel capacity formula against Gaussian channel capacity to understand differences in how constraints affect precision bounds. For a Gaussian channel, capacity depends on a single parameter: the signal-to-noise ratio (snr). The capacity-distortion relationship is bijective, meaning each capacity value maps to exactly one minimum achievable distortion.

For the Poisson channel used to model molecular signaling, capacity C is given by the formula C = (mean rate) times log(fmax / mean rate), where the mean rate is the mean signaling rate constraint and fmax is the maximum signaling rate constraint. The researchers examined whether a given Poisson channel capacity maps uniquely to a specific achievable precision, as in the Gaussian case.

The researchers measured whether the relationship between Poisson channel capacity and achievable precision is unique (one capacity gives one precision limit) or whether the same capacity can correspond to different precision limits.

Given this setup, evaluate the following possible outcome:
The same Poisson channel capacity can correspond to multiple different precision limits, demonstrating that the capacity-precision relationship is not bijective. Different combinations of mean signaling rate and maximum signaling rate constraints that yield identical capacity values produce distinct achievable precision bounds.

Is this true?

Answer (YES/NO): YES